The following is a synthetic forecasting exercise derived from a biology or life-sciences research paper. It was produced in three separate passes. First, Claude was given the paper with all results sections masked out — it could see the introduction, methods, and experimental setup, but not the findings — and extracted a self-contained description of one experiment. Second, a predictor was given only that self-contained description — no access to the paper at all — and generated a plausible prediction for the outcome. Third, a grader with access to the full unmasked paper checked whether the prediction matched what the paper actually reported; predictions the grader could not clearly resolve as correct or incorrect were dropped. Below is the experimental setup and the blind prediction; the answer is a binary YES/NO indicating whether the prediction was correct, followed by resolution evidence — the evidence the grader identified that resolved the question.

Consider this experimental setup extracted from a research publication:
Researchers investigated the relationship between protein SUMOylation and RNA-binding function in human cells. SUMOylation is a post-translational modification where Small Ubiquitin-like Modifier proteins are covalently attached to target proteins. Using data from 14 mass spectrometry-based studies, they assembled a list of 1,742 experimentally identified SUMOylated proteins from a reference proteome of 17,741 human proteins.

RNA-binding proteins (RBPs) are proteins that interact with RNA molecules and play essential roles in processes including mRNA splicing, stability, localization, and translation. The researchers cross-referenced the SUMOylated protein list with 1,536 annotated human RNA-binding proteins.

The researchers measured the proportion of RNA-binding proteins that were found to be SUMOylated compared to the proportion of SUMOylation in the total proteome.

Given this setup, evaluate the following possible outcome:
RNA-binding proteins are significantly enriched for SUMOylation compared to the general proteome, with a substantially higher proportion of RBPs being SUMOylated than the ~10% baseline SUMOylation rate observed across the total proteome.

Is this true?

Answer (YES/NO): YES